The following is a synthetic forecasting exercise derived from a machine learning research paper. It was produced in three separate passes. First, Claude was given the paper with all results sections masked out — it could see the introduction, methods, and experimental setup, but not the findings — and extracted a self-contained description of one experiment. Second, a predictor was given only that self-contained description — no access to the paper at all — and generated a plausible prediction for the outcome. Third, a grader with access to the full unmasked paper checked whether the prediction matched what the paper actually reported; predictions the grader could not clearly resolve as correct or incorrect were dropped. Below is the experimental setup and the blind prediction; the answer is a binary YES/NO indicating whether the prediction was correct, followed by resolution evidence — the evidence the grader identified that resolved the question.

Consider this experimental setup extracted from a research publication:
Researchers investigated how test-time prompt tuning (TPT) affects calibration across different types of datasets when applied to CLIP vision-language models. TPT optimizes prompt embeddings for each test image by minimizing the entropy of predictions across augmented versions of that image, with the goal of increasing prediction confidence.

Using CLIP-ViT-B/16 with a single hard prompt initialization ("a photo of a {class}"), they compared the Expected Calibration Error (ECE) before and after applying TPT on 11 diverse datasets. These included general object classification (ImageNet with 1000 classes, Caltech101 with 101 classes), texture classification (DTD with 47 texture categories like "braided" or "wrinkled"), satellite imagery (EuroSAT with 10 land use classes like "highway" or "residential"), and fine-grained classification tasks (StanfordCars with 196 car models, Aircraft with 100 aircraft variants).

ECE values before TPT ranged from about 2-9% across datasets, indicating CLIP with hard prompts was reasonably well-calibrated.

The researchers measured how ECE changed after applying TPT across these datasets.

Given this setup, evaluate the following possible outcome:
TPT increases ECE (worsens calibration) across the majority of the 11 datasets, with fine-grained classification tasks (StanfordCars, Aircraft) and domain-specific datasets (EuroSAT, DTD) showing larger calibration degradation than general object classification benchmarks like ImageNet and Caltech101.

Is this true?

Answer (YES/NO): NO